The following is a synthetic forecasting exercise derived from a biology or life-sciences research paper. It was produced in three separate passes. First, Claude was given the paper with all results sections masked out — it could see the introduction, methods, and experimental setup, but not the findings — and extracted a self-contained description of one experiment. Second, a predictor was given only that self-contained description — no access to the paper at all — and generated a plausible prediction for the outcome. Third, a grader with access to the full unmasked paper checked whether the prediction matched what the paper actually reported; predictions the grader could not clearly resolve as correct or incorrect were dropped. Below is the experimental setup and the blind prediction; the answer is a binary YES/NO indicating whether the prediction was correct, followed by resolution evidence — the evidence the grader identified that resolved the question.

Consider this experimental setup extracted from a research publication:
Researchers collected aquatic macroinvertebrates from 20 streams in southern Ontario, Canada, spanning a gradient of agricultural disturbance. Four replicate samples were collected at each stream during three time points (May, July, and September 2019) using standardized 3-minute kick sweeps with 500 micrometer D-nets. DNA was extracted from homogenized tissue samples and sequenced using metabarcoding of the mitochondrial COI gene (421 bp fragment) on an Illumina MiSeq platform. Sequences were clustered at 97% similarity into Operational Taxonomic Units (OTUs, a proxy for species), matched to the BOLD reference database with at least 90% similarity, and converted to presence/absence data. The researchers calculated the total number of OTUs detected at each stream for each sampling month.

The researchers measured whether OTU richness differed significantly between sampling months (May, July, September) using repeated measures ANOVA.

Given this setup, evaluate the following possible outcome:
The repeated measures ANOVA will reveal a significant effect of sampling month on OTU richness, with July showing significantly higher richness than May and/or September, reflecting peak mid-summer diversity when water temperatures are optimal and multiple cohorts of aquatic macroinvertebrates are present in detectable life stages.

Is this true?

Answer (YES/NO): NO